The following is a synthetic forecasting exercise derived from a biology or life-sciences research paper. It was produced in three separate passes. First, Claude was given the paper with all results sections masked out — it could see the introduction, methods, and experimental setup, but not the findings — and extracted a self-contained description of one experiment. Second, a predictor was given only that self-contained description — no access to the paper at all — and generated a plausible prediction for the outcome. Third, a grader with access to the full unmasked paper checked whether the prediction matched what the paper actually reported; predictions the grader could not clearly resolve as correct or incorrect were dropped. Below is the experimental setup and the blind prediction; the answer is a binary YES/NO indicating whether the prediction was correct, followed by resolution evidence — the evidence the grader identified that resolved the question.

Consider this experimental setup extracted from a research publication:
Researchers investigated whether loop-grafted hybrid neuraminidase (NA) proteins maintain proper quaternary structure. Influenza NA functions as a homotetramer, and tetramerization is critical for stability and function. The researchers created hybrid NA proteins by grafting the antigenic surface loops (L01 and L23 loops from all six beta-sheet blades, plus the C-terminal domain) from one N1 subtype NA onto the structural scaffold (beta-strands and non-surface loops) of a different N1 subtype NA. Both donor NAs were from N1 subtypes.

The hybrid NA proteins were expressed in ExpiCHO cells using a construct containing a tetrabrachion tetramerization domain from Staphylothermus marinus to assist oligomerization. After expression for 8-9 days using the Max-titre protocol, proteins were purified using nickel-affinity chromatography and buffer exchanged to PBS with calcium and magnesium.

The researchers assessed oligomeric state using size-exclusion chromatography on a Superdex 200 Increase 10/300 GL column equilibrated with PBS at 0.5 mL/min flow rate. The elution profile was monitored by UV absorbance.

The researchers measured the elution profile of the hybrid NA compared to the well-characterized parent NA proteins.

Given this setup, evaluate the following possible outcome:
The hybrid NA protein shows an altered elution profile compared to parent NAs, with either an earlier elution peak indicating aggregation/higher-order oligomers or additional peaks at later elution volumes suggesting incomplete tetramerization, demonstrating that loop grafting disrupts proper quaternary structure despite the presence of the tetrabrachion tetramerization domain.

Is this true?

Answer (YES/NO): NO